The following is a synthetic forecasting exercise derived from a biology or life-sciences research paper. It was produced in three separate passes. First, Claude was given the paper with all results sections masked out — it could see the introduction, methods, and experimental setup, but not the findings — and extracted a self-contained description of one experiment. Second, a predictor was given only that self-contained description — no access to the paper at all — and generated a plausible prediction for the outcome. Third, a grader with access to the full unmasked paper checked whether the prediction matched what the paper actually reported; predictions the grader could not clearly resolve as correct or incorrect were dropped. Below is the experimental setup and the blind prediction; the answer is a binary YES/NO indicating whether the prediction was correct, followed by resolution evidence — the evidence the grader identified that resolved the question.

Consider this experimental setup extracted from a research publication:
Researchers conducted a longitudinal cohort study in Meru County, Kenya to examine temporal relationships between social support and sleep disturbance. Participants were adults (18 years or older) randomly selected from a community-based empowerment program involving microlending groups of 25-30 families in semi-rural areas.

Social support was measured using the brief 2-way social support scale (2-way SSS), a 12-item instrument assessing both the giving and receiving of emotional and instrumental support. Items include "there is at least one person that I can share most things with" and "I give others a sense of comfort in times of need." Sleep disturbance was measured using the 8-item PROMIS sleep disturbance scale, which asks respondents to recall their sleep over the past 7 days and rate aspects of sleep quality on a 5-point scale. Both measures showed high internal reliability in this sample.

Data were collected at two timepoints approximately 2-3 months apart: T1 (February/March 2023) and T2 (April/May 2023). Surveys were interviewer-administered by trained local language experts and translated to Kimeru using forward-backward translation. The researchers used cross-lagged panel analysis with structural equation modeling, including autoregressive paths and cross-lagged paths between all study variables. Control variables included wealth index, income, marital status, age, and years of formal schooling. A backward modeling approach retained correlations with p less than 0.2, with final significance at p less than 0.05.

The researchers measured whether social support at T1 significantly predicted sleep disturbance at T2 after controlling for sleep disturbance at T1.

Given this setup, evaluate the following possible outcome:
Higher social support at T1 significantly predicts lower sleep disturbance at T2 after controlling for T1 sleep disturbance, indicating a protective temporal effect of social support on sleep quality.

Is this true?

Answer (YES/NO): NO